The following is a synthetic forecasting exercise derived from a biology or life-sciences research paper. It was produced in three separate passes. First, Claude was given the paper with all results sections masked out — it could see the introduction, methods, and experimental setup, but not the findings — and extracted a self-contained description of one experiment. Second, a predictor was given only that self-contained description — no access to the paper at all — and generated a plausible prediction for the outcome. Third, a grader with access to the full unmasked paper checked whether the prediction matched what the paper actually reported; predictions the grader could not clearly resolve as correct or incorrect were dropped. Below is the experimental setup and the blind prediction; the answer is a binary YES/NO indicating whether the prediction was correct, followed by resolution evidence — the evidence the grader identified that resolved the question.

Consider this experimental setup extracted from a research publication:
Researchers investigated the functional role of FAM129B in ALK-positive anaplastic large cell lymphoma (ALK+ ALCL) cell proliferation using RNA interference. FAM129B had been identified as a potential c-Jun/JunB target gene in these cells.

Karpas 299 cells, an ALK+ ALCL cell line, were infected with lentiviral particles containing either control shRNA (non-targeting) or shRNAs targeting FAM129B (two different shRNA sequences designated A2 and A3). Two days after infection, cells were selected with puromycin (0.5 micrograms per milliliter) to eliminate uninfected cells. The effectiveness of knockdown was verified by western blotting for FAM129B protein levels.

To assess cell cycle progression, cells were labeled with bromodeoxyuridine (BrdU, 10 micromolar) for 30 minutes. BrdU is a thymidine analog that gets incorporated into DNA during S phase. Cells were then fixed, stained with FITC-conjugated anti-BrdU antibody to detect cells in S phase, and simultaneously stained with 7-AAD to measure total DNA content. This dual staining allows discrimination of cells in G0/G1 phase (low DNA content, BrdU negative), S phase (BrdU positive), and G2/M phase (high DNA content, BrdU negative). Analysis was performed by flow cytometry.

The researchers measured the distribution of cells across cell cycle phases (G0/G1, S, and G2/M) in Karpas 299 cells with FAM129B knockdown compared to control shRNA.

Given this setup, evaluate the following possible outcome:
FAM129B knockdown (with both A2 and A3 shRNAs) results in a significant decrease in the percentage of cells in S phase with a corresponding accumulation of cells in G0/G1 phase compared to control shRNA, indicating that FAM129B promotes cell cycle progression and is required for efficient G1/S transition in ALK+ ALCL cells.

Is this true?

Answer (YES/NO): NO